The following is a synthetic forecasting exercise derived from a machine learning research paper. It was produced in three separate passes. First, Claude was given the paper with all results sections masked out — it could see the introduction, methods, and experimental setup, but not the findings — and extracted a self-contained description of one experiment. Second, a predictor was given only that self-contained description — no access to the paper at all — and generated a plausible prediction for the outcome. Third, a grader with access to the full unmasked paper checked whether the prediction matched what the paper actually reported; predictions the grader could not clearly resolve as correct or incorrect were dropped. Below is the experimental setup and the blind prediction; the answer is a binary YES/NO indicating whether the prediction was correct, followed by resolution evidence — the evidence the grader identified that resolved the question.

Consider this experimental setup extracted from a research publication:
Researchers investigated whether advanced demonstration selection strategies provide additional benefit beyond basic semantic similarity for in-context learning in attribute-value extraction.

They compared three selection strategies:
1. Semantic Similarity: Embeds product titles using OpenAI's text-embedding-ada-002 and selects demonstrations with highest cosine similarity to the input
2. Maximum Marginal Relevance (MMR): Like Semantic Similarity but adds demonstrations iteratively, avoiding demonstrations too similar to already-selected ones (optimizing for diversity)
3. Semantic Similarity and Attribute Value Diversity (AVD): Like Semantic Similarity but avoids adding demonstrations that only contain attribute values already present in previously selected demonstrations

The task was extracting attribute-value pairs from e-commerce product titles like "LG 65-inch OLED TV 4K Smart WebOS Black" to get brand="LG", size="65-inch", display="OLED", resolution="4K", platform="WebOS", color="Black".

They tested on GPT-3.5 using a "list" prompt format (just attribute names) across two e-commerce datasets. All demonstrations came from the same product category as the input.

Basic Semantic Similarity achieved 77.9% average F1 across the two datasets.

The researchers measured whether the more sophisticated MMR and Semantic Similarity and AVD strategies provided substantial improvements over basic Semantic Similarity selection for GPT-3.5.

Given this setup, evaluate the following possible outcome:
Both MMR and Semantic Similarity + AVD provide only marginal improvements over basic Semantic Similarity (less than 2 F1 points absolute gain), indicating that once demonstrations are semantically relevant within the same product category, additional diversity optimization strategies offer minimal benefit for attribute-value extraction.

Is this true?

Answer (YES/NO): YES